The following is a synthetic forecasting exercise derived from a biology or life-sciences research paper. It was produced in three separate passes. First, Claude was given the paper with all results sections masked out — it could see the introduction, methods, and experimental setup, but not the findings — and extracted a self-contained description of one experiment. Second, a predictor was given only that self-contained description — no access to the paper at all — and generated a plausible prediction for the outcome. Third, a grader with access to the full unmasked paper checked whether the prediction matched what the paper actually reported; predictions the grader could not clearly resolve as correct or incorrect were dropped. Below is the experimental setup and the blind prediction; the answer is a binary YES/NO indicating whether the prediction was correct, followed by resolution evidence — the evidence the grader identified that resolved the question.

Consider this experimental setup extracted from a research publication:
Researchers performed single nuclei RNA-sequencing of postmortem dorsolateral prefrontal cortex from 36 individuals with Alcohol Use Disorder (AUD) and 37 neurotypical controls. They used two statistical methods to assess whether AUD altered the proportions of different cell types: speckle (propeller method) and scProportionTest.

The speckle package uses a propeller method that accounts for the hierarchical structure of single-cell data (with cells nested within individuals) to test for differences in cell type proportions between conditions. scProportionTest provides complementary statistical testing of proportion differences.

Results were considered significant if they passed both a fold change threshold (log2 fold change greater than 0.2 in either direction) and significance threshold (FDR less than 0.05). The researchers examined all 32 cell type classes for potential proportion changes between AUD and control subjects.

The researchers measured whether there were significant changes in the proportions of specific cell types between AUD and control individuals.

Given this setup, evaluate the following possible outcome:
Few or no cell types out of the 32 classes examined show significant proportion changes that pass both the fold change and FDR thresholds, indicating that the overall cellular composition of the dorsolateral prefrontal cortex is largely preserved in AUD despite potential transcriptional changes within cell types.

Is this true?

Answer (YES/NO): NO